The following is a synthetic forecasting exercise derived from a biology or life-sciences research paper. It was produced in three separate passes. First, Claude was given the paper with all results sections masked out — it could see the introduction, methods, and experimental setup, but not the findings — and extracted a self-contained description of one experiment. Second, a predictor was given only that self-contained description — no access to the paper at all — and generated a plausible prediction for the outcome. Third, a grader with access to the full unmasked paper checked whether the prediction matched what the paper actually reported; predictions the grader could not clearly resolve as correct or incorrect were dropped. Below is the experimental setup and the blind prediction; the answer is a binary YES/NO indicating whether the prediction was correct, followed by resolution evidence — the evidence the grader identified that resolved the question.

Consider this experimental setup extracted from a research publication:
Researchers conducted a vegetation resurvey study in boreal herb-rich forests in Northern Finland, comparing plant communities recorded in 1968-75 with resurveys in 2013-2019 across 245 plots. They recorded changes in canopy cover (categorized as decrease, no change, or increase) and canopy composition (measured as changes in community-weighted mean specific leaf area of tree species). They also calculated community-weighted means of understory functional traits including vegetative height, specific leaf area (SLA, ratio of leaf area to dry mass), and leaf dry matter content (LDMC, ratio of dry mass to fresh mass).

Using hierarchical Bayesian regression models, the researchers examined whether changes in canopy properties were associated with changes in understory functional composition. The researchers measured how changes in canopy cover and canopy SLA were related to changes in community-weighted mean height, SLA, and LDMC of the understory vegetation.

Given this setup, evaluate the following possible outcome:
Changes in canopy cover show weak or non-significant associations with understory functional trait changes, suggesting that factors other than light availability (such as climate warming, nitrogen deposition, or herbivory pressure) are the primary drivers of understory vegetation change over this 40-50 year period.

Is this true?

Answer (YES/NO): NO